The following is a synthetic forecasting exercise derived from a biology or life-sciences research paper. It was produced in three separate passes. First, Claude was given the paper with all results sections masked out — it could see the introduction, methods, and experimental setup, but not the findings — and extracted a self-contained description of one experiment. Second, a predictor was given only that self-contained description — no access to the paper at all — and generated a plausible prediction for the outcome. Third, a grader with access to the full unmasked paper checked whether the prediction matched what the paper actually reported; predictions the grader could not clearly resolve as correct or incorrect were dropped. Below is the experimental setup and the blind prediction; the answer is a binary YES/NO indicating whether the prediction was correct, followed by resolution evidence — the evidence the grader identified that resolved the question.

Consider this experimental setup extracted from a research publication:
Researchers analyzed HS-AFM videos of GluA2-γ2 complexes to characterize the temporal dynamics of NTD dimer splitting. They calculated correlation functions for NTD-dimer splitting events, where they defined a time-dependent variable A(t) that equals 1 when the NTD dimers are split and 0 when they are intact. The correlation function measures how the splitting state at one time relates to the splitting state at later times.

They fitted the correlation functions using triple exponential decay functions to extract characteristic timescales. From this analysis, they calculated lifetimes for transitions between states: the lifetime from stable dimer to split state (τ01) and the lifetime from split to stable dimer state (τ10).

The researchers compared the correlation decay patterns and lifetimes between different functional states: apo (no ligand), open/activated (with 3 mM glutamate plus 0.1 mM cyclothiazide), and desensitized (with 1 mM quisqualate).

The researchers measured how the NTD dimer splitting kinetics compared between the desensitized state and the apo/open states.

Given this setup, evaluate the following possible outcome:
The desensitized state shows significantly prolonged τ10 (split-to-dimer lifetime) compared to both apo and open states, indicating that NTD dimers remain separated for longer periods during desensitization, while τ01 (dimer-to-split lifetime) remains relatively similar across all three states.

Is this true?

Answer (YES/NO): NO